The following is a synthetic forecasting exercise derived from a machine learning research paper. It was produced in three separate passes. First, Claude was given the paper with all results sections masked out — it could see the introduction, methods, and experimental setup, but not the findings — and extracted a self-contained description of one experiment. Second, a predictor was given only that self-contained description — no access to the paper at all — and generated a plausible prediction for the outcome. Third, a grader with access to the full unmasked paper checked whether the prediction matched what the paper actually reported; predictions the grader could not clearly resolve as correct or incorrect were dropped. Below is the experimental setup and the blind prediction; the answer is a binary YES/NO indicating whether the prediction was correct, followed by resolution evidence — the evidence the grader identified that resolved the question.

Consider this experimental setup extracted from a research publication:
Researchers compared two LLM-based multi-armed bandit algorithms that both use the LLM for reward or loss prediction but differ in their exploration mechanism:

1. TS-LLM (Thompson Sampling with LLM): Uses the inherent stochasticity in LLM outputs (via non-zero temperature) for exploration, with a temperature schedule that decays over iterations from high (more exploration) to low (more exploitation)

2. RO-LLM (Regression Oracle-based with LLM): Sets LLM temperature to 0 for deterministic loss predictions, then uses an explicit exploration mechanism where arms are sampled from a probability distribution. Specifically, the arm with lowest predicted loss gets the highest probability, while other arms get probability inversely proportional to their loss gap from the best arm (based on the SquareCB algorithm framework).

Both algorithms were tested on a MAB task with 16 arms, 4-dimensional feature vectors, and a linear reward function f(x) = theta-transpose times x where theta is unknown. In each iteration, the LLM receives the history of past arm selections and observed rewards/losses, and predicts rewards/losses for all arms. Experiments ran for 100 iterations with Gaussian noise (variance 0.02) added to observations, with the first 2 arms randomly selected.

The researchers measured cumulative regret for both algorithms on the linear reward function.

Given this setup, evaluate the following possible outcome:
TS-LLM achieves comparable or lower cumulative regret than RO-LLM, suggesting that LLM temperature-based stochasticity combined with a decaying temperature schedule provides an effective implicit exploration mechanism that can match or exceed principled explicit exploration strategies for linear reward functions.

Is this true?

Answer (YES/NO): YES